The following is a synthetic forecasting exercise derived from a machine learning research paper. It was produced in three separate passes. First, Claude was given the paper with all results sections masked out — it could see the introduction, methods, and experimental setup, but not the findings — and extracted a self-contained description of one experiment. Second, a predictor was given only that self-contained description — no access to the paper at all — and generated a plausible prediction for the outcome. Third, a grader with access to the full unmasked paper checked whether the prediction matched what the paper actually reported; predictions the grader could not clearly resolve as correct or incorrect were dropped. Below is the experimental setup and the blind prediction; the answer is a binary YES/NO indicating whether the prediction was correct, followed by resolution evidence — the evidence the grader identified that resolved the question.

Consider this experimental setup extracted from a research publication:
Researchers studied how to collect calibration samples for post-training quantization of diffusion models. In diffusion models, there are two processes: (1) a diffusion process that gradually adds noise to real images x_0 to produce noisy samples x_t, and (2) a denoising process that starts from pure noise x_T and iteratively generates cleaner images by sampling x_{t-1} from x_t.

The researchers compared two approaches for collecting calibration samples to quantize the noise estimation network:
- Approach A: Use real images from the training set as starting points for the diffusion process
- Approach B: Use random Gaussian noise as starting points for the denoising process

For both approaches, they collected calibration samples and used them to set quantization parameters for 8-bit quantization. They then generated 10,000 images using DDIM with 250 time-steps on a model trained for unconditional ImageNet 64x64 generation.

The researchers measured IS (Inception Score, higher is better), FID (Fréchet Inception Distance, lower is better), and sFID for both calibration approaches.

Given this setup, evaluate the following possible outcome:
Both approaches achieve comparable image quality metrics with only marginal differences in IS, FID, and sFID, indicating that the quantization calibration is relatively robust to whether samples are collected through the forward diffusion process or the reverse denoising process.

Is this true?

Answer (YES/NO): NO